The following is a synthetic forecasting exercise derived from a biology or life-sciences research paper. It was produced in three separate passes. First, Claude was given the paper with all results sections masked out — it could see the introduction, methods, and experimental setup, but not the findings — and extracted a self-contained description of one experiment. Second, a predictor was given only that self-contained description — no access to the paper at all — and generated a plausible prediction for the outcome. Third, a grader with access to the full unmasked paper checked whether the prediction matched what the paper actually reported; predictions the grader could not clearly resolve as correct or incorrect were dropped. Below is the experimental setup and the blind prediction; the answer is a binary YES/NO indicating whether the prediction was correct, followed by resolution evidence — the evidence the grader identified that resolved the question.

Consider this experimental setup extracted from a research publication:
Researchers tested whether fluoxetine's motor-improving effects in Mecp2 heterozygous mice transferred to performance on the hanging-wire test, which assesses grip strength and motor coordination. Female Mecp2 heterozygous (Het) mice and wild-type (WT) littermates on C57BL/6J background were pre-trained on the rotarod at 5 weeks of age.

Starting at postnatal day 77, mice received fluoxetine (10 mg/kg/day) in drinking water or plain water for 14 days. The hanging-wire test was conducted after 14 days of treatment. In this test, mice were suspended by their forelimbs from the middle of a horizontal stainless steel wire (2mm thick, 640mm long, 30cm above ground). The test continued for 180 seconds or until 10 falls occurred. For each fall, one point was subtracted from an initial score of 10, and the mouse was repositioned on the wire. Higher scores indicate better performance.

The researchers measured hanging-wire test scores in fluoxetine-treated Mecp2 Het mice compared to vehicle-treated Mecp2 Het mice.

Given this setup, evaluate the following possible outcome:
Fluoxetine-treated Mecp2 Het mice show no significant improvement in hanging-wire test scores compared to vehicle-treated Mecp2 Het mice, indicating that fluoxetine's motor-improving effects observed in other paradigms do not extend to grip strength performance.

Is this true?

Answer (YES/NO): YES